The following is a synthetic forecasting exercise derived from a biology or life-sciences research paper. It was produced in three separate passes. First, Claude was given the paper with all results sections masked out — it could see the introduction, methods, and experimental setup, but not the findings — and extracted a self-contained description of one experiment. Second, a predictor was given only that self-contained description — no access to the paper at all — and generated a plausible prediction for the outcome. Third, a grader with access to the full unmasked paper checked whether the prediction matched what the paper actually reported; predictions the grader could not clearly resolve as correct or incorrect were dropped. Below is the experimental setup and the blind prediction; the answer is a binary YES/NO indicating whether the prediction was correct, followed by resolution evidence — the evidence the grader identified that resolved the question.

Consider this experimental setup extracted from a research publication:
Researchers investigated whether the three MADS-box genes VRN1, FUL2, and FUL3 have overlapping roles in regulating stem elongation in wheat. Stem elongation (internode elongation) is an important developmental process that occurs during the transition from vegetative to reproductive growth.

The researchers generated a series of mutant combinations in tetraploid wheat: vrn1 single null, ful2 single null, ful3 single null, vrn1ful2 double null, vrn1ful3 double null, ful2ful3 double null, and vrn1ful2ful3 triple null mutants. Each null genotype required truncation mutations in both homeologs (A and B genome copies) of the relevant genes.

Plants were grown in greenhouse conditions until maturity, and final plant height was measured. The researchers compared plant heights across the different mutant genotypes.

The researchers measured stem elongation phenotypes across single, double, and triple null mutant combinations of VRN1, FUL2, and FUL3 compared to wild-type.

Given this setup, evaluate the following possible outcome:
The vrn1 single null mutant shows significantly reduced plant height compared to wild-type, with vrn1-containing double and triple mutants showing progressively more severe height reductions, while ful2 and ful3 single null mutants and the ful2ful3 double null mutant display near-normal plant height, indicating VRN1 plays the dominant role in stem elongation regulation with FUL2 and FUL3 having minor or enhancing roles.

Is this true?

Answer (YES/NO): NO